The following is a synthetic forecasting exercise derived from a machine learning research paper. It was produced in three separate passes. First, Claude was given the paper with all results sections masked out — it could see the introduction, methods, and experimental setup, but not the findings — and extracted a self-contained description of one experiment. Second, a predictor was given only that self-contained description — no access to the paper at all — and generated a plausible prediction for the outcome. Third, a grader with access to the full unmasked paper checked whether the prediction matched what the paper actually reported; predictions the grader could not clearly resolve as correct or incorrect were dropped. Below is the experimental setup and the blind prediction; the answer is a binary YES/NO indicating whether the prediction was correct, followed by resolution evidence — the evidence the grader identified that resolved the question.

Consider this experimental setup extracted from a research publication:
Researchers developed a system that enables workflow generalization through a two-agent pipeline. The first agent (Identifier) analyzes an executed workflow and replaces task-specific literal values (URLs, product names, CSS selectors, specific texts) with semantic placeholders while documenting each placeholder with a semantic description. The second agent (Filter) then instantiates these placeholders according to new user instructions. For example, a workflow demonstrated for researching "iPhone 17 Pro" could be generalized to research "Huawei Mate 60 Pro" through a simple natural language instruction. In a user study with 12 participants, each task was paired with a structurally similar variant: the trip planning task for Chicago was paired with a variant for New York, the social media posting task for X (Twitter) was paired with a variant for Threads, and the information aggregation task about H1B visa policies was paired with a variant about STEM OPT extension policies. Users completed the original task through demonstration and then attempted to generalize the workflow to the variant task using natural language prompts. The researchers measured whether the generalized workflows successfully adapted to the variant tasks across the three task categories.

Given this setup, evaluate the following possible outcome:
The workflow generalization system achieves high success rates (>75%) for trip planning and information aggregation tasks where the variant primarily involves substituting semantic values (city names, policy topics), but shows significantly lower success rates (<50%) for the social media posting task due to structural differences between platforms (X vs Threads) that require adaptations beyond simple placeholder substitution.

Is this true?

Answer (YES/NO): NO